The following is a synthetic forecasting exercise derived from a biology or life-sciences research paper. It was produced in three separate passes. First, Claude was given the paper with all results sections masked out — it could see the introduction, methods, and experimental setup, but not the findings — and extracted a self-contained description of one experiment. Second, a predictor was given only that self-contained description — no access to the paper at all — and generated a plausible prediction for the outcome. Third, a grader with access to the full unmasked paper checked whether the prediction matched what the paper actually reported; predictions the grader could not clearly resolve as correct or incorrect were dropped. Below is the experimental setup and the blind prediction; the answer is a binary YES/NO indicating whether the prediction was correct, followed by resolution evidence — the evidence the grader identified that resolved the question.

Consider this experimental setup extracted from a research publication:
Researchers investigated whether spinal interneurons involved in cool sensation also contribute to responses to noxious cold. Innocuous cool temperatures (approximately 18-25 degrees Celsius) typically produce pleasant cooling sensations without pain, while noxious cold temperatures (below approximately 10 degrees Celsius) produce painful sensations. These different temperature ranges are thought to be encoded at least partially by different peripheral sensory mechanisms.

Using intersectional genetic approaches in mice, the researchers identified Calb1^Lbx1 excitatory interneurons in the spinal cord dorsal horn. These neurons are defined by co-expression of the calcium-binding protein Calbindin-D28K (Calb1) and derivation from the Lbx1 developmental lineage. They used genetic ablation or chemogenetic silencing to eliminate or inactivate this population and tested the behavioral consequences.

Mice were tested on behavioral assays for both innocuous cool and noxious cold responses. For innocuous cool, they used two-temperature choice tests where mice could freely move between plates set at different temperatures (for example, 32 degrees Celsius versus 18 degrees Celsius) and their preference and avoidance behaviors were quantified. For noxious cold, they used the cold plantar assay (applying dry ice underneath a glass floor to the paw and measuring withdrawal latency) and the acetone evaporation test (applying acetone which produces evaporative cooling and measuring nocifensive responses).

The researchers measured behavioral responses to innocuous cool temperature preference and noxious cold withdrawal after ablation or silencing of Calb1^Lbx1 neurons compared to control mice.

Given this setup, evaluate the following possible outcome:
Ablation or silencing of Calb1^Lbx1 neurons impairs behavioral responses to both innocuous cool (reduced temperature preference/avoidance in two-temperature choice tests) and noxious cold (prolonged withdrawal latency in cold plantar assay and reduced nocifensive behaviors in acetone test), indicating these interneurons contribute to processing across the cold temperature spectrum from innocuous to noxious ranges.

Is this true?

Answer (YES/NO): NO